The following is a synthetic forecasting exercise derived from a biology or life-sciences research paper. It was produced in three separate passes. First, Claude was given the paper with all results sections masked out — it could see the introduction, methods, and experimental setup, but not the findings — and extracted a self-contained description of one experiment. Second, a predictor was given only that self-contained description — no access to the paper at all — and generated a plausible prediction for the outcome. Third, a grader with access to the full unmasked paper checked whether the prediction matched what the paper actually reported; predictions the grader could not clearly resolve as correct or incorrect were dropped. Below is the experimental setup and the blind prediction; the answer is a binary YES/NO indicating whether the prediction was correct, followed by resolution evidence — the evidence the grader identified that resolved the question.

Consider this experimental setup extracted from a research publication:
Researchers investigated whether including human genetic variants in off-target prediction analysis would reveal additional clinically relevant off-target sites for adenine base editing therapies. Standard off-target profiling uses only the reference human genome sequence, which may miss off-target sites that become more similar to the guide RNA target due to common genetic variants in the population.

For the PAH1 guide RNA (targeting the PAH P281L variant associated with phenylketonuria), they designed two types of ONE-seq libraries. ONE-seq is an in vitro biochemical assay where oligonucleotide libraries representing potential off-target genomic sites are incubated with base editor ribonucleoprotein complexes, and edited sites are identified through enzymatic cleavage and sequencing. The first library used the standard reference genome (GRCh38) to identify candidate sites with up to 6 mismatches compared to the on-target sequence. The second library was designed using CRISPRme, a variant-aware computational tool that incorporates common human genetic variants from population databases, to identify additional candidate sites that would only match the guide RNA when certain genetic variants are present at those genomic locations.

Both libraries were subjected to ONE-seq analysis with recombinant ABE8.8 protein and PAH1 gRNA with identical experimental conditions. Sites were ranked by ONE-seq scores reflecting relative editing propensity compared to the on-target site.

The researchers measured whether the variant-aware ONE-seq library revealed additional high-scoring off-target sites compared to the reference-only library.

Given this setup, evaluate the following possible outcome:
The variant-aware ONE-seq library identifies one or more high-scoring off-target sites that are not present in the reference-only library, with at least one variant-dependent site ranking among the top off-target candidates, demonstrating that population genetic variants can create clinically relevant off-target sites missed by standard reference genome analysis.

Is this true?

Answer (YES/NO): YES